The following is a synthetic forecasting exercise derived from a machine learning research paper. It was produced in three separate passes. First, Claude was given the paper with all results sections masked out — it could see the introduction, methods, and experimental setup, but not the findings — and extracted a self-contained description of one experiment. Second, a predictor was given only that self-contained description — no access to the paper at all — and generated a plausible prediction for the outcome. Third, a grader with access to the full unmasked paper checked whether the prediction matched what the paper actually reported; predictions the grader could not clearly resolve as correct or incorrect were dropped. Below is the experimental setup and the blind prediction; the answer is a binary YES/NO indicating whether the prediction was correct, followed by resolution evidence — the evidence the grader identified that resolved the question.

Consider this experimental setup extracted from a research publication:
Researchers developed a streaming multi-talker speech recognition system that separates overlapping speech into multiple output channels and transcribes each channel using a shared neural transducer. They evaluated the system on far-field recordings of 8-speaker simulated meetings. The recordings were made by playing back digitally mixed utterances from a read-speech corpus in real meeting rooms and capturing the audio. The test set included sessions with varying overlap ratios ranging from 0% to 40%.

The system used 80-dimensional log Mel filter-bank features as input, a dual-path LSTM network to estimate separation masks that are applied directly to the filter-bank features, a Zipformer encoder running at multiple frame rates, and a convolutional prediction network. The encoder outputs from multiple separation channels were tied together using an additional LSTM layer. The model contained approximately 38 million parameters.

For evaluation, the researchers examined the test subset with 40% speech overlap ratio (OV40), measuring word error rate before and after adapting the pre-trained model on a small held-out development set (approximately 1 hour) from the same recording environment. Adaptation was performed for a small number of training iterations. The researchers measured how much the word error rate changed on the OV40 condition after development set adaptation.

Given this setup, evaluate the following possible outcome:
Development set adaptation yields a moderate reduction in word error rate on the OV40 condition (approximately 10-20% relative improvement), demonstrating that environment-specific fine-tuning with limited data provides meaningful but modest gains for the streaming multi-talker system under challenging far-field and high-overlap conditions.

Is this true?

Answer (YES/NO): YES